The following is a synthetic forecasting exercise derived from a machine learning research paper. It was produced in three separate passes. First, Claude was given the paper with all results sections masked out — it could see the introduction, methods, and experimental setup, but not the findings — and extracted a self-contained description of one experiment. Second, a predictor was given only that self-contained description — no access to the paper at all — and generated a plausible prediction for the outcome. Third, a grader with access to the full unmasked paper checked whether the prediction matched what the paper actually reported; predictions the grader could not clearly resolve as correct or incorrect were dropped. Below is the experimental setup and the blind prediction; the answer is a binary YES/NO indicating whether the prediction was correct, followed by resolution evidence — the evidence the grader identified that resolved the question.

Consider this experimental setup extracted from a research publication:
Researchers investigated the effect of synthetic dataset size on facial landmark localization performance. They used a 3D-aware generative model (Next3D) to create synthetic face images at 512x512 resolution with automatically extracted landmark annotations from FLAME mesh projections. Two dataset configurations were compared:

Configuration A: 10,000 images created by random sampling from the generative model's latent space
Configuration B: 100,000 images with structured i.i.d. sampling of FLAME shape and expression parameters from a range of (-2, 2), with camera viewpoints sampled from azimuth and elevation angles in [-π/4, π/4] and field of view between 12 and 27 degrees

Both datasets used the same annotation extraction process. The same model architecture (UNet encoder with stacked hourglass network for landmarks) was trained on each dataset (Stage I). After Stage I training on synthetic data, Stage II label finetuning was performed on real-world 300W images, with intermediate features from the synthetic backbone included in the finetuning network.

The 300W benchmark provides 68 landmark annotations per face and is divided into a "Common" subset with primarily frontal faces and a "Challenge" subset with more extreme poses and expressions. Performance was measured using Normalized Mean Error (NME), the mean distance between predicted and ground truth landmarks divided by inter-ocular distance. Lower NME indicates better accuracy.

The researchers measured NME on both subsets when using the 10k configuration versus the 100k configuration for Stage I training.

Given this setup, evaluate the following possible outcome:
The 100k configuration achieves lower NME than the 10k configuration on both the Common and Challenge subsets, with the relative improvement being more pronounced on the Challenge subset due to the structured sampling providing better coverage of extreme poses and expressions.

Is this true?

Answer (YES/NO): YES